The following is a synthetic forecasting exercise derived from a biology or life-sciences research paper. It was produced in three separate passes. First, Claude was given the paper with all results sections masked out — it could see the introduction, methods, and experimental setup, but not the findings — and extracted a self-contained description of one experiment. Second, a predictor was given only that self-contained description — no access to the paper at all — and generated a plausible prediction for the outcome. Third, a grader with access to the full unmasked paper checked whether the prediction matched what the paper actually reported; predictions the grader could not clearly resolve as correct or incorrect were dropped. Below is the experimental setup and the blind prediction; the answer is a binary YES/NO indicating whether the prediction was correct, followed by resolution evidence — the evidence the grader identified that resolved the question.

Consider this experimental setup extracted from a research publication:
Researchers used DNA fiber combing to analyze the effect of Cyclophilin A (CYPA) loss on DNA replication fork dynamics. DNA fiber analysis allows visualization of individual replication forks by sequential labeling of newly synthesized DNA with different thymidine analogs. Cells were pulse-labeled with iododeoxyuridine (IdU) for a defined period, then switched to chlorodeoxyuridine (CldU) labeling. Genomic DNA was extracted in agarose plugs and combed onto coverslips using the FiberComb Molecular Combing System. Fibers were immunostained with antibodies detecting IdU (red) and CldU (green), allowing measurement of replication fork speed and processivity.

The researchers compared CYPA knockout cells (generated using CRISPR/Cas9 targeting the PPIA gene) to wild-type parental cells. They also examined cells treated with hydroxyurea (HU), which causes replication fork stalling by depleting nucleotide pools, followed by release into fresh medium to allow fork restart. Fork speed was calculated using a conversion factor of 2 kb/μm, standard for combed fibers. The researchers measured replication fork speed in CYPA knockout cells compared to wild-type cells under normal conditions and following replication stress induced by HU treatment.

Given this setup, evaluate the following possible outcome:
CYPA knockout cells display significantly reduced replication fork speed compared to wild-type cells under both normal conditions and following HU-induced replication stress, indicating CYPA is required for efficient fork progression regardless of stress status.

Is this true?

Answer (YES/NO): YES